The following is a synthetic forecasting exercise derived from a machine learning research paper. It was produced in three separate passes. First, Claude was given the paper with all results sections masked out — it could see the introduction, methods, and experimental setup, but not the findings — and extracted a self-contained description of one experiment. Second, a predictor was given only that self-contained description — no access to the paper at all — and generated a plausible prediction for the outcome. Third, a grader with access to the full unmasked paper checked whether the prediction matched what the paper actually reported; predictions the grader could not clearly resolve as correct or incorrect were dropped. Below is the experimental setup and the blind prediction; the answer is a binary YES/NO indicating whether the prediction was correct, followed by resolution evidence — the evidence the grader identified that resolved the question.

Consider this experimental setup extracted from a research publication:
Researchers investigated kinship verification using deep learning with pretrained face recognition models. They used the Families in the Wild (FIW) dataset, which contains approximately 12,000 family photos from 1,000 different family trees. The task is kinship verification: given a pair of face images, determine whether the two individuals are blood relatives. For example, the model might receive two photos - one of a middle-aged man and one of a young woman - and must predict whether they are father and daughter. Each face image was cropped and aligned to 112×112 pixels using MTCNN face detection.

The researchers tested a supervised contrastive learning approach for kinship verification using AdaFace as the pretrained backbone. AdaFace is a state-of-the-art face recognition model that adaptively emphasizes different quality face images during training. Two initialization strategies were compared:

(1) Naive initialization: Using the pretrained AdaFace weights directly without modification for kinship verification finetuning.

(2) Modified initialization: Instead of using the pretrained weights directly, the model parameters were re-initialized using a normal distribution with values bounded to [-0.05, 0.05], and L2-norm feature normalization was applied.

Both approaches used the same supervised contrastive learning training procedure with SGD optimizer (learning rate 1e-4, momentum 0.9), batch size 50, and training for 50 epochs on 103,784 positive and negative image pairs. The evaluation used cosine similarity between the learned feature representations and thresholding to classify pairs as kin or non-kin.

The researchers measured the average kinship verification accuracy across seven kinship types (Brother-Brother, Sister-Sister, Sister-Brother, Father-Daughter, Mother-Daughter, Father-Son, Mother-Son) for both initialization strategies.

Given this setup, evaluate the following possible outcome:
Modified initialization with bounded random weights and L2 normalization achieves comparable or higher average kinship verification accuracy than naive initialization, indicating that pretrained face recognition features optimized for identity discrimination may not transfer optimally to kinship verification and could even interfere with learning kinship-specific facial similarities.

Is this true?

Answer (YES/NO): YES